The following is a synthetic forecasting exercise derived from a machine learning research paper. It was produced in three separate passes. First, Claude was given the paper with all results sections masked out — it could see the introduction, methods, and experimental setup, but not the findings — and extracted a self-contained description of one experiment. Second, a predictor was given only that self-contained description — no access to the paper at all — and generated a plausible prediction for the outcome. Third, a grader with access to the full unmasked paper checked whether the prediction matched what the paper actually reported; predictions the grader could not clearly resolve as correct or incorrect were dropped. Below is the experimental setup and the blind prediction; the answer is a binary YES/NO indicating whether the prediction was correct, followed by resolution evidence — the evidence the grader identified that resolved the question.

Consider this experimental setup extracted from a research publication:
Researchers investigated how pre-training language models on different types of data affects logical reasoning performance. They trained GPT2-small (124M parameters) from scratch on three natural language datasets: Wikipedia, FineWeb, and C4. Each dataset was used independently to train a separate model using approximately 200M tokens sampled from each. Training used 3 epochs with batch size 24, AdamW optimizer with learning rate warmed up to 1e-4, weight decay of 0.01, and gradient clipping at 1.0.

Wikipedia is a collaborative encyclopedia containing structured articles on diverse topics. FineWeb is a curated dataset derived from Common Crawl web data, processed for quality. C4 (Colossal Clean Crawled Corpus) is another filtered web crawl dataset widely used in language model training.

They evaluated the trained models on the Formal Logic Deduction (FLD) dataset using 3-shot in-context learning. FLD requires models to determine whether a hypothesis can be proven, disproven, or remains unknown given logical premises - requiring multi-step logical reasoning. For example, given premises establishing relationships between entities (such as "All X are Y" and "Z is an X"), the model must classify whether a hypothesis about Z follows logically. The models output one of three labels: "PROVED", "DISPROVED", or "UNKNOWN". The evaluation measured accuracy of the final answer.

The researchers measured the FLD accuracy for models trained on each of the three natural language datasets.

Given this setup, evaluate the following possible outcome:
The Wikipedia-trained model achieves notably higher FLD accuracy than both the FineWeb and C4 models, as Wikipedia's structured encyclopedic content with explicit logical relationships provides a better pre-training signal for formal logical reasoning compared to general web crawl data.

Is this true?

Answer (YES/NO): YES